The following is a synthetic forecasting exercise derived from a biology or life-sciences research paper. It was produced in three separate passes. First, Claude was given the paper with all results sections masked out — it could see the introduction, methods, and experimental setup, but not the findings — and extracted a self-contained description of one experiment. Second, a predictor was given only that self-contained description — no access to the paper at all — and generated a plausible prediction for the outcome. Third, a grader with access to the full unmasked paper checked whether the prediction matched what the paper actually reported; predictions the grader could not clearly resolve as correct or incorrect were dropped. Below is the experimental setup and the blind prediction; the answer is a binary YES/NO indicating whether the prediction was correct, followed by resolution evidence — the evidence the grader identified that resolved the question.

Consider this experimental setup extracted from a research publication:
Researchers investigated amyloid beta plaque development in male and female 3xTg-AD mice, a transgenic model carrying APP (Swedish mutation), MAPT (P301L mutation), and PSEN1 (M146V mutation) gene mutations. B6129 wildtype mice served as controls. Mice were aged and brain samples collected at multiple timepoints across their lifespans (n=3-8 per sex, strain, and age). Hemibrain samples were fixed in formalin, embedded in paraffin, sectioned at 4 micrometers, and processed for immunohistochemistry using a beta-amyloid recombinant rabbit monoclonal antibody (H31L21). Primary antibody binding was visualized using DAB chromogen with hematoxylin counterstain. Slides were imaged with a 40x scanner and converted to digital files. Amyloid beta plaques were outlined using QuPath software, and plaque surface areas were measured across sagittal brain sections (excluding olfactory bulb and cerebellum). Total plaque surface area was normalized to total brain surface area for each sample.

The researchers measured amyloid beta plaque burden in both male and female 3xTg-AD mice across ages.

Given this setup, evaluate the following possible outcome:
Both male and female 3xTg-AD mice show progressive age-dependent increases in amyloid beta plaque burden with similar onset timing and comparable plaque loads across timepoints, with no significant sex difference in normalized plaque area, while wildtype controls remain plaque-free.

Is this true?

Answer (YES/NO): NO